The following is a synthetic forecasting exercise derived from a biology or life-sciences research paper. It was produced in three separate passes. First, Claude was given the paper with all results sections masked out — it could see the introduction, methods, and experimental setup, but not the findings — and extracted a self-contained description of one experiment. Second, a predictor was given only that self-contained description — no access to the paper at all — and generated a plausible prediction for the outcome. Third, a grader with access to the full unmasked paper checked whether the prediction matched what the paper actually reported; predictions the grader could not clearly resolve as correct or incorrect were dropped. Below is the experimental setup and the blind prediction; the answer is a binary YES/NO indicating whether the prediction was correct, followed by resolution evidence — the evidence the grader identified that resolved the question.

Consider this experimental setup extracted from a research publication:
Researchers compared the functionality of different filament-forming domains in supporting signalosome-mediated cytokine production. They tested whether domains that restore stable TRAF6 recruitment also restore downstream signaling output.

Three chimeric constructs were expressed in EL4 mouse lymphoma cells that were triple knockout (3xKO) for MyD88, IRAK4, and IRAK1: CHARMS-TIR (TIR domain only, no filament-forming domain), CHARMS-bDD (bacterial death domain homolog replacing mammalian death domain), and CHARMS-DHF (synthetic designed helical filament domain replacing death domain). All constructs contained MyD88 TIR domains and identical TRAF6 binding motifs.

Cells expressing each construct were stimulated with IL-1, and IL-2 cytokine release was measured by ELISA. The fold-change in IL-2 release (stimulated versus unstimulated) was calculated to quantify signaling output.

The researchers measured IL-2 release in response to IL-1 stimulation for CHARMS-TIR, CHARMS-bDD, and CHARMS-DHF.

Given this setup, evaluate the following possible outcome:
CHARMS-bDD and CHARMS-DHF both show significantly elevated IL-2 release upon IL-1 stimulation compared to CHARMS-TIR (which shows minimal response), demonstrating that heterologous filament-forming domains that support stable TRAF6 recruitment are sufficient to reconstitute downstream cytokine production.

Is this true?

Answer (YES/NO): YES